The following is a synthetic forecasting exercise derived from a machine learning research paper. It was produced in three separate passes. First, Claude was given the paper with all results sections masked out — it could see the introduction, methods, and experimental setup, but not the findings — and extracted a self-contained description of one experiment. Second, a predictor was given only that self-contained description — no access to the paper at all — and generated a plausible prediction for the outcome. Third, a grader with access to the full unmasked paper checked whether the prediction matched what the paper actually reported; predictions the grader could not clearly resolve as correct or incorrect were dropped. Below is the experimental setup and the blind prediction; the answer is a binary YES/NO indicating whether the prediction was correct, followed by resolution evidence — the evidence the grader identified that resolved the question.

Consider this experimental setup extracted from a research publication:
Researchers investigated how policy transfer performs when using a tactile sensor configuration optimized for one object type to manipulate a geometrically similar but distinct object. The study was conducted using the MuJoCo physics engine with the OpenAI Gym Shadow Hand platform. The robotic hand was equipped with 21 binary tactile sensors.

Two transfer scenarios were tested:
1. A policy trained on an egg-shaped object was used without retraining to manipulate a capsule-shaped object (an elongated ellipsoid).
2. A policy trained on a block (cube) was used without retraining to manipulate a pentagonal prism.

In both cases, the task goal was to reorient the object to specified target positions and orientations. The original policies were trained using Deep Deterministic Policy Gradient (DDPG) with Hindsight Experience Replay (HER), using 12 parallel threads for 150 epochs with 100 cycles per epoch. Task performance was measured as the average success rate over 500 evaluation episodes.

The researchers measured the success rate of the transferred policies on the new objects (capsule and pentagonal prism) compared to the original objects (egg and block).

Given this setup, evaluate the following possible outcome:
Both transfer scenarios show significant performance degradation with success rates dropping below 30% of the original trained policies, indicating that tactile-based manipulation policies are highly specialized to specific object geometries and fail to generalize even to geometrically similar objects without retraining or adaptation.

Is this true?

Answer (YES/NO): NO